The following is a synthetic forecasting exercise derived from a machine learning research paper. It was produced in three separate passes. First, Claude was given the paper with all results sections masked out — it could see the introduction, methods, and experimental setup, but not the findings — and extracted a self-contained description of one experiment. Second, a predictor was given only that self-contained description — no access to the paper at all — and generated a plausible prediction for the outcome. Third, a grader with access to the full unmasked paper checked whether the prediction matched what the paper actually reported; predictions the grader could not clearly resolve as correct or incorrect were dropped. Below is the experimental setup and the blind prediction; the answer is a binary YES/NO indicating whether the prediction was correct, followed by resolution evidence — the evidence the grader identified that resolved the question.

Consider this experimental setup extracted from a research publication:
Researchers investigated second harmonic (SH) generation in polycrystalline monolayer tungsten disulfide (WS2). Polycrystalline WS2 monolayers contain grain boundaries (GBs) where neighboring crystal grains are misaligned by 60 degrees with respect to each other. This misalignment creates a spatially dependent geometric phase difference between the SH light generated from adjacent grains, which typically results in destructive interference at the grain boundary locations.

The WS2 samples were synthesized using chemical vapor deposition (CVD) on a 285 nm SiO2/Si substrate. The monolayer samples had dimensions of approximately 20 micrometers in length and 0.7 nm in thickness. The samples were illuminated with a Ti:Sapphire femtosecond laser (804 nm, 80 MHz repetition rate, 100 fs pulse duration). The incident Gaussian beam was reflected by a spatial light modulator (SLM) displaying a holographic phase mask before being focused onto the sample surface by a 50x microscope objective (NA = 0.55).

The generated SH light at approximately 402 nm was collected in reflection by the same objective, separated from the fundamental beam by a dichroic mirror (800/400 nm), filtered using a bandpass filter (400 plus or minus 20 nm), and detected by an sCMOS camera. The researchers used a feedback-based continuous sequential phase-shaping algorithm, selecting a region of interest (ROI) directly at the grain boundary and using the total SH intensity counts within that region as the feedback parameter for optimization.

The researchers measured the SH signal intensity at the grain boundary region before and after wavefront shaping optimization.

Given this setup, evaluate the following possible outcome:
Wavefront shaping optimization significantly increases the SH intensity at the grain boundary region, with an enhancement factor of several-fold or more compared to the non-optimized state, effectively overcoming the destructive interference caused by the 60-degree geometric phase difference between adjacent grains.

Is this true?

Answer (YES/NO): YES